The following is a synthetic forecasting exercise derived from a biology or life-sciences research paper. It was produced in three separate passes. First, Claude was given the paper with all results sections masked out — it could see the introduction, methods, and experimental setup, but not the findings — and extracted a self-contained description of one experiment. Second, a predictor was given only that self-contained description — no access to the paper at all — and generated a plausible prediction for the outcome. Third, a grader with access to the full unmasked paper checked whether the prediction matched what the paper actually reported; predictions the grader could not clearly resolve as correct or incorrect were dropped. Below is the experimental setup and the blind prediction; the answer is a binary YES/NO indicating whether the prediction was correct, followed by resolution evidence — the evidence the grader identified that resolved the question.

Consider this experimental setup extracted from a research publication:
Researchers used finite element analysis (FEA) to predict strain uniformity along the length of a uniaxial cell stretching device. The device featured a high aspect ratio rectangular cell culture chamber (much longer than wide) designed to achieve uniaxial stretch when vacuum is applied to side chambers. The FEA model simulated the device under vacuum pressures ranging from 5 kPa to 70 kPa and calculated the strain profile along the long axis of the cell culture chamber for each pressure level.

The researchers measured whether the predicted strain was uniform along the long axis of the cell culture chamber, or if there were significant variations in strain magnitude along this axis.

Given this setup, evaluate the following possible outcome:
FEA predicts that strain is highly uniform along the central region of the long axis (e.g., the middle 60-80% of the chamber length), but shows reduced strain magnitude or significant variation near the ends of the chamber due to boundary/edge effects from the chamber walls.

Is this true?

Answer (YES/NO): NO